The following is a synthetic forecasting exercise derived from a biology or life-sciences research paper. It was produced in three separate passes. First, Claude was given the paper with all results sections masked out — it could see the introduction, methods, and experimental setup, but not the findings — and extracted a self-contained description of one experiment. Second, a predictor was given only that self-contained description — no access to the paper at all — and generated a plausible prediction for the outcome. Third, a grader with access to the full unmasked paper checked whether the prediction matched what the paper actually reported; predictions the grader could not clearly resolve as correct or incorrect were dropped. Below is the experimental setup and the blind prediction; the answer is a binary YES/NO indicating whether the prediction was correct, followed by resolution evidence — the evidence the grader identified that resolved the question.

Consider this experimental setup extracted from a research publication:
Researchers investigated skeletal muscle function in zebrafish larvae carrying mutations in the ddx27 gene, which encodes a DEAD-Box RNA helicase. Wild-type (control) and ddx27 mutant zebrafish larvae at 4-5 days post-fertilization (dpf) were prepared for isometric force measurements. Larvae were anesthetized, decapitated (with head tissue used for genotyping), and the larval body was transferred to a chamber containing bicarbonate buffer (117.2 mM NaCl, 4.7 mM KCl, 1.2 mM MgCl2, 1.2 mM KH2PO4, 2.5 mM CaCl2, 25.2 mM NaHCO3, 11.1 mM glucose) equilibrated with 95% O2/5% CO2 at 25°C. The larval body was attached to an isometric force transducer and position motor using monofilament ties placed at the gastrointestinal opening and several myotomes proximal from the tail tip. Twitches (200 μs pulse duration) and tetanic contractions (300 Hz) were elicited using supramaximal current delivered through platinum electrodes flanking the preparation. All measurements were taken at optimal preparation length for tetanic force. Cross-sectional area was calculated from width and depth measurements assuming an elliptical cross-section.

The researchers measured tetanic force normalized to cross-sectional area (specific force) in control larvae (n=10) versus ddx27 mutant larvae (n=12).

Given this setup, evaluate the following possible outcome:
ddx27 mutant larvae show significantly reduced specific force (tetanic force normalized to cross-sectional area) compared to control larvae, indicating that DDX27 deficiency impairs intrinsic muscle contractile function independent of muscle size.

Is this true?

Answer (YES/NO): YES